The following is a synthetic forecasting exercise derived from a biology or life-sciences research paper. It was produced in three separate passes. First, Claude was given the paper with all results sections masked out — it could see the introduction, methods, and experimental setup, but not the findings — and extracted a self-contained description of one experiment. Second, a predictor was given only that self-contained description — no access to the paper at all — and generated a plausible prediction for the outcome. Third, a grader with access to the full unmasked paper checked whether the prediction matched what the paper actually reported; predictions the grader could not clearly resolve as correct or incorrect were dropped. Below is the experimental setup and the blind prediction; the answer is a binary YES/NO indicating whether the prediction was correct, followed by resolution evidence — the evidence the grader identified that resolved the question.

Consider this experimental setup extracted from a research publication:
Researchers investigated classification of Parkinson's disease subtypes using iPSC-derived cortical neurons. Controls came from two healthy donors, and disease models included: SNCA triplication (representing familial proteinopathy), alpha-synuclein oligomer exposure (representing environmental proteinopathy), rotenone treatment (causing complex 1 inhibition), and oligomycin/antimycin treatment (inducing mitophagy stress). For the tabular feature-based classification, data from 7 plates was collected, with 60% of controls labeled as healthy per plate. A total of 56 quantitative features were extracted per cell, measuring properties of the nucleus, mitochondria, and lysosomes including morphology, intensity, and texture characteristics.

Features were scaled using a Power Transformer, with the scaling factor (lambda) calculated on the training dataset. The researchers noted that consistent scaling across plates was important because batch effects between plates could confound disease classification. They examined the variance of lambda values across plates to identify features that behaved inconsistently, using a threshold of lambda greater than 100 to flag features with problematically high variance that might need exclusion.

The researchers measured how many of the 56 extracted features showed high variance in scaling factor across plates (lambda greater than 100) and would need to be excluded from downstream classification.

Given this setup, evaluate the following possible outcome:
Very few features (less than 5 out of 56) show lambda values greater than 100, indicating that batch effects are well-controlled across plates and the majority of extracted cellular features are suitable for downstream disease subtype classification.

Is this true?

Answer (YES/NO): YES